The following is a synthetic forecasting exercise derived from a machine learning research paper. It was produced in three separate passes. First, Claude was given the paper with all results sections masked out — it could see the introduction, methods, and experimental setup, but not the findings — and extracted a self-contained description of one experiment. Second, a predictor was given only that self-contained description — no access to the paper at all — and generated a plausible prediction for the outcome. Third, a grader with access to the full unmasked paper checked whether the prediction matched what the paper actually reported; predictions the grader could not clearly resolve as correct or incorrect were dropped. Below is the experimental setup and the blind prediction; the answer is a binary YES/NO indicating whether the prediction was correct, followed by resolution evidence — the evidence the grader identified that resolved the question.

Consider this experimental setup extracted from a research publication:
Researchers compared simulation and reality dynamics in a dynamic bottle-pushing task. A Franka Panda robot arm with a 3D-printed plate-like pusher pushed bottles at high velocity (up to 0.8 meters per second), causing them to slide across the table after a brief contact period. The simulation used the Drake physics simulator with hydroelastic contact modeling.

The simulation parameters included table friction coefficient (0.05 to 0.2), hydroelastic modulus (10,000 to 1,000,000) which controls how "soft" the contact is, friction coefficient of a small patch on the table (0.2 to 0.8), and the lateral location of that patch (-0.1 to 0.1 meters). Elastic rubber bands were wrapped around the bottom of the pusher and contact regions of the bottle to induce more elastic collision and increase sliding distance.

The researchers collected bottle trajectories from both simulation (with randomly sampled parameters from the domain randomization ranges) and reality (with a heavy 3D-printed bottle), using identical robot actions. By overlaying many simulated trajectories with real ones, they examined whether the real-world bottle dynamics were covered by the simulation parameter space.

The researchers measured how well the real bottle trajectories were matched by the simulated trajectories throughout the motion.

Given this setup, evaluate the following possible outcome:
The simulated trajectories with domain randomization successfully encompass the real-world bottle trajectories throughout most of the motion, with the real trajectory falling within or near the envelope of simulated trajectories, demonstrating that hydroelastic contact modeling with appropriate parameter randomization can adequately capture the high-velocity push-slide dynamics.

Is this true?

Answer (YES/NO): NO